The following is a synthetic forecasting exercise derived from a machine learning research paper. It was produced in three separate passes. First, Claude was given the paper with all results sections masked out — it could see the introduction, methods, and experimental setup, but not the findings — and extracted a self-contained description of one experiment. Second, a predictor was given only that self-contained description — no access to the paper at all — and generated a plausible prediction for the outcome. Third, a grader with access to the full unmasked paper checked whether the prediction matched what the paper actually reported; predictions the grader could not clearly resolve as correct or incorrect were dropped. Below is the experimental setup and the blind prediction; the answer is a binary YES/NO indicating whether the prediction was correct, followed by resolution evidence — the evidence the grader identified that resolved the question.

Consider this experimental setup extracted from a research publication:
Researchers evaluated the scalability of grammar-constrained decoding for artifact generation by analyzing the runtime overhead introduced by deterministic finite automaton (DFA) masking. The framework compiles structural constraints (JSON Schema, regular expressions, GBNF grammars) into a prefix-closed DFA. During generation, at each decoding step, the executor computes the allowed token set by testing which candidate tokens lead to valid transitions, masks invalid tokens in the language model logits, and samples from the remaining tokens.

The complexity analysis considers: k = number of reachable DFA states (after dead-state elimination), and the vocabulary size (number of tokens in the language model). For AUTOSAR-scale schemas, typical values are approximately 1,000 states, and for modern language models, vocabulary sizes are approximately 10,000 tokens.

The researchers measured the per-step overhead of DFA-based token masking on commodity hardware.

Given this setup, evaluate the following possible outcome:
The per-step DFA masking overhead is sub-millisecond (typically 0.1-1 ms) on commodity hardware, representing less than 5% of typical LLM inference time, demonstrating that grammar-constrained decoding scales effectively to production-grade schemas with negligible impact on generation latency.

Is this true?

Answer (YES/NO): NO